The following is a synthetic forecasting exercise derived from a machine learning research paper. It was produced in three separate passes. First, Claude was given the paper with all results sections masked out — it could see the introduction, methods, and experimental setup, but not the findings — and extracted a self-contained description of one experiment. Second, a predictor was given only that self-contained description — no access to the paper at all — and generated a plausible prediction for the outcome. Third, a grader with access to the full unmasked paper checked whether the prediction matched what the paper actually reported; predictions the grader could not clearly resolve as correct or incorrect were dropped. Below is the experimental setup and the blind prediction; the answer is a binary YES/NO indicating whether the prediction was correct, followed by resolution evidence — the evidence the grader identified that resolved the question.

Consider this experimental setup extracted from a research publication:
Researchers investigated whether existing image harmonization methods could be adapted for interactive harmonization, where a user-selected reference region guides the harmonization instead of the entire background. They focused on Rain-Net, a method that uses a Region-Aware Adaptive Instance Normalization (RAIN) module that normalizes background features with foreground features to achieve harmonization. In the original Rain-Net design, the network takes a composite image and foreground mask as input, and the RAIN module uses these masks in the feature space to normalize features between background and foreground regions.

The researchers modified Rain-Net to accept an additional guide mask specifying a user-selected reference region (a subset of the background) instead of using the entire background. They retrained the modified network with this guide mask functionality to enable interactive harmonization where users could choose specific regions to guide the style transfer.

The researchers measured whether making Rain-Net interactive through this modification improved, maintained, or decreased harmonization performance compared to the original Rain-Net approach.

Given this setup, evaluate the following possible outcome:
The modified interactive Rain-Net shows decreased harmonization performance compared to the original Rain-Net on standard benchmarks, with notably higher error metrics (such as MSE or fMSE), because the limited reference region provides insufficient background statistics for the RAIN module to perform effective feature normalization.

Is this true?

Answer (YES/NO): NO